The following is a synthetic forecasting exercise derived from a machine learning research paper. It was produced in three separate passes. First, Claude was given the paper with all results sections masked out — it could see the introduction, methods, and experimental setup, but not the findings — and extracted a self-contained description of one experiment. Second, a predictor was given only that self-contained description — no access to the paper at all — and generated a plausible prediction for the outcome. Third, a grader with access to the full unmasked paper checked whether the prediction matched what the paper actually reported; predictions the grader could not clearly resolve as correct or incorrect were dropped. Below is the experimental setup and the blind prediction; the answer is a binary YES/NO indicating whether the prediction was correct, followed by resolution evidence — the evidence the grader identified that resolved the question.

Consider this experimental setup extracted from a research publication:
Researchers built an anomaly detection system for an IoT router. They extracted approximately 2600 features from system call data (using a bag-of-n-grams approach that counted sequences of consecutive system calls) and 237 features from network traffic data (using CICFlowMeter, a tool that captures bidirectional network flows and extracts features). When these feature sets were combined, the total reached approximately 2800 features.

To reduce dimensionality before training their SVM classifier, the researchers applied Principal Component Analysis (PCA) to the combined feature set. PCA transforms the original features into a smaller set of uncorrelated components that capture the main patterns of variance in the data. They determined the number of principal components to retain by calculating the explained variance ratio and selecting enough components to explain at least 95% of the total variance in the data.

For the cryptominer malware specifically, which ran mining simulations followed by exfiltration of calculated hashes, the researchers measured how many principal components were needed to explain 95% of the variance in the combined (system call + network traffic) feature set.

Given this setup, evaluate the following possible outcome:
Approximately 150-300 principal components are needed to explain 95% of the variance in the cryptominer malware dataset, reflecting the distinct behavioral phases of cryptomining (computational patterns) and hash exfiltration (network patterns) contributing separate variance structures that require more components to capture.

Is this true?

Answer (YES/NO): NO